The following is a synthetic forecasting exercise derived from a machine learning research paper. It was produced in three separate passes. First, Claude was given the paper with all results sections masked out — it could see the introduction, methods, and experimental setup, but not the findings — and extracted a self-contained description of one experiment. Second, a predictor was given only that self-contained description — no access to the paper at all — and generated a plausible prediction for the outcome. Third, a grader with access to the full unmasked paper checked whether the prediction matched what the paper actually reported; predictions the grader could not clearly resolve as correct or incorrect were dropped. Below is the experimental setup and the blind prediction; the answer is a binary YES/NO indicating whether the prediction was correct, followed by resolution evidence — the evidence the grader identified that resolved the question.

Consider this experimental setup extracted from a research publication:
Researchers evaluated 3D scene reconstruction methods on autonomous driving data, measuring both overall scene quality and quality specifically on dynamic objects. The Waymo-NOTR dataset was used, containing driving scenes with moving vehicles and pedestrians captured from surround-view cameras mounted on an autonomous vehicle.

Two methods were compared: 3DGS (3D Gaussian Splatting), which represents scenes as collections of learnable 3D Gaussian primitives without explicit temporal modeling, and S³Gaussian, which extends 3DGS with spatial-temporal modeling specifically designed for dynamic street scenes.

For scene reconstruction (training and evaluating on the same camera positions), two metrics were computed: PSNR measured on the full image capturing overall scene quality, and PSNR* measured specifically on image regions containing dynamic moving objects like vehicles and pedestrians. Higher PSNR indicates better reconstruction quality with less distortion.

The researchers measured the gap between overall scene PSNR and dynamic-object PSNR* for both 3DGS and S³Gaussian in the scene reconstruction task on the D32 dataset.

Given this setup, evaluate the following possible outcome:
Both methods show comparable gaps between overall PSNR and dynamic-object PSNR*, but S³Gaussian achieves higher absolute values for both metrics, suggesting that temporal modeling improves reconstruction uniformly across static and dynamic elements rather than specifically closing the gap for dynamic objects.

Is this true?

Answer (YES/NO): YES